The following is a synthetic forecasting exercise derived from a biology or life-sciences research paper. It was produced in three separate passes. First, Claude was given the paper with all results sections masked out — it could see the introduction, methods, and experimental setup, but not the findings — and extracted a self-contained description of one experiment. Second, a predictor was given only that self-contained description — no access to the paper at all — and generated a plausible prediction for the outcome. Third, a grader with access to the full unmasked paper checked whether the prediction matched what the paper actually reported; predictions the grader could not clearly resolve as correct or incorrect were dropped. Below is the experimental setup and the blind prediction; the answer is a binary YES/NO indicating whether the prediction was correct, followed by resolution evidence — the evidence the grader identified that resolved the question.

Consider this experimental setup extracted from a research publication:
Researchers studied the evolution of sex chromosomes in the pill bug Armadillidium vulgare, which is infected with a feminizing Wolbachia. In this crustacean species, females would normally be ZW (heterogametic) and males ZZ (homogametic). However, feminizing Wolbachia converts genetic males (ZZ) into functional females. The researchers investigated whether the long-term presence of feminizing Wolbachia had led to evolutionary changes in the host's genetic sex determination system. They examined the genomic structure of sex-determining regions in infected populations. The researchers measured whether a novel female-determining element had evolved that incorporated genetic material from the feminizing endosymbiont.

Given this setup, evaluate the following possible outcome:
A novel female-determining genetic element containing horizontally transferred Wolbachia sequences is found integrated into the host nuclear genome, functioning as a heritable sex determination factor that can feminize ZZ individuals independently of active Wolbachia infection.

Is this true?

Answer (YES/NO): YES